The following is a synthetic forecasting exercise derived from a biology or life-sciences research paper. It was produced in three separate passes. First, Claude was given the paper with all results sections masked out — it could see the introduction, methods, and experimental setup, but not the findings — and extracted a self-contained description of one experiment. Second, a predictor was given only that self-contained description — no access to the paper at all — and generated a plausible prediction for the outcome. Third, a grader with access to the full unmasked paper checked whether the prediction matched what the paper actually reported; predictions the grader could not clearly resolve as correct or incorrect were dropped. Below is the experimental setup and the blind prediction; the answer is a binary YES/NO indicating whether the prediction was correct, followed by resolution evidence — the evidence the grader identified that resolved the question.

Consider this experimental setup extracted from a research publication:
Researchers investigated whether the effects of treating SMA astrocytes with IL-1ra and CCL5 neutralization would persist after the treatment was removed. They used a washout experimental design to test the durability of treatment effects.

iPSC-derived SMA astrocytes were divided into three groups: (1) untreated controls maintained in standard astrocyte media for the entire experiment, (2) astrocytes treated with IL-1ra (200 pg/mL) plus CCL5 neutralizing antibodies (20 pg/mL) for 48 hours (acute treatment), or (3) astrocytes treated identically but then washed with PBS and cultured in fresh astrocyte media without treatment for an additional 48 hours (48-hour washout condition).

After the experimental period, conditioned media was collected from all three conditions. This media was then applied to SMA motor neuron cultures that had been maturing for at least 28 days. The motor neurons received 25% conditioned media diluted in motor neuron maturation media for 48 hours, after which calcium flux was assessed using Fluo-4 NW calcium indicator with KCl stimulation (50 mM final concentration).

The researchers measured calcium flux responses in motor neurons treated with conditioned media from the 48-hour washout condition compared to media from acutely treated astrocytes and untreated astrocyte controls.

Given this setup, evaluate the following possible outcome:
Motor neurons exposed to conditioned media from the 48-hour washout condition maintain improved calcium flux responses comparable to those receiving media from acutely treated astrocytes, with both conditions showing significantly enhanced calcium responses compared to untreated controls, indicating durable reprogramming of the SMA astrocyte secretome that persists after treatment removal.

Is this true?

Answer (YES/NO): NO